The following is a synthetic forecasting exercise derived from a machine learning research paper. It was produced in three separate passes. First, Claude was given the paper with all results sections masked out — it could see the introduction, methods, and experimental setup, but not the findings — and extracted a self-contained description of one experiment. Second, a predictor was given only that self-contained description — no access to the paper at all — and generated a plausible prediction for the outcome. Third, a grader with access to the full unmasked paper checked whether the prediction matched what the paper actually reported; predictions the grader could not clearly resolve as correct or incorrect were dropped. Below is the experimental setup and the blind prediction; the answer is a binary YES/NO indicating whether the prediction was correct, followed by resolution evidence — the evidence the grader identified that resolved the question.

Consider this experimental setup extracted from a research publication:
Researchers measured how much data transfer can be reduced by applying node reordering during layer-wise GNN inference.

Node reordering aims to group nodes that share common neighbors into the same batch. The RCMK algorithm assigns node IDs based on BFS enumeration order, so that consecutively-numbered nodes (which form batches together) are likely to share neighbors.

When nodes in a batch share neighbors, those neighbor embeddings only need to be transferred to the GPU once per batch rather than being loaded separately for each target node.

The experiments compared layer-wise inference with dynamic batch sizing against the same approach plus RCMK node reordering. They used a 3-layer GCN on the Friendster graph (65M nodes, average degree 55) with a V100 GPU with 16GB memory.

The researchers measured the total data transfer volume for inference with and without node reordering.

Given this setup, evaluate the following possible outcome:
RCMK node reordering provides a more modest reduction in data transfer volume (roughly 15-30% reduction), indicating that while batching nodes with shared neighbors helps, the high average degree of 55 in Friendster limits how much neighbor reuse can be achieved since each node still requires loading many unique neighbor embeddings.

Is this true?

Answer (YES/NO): NO